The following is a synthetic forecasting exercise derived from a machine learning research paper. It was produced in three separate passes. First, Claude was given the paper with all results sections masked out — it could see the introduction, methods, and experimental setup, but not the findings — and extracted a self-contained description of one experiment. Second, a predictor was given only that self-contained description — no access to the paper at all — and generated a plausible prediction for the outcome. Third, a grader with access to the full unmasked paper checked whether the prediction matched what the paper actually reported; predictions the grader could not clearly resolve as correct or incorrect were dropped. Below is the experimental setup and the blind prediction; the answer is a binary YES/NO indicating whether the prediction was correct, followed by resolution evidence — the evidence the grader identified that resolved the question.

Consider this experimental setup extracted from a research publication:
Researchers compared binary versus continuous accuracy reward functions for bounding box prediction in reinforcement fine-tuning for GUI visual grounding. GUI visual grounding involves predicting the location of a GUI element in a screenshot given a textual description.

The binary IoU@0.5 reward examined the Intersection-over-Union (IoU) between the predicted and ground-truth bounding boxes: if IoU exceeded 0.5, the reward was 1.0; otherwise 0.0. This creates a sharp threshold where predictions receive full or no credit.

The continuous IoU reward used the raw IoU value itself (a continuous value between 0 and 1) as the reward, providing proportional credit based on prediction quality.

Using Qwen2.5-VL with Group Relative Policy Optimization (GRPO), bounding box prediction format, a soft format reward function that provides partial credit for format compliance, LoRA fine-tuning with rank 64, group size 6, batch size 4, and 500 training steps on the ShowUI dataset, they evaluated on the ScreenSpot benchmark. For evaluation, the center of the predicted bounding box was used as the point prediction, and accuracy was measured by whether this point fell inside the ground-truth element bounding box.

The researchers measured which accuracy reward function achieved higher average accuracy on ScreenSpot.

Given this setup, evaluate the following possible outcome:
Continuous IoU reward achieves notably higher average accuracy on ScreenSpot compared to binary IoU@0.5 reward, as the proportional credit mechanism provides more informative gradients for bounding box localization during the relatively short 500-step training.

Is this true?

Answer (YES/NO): YES